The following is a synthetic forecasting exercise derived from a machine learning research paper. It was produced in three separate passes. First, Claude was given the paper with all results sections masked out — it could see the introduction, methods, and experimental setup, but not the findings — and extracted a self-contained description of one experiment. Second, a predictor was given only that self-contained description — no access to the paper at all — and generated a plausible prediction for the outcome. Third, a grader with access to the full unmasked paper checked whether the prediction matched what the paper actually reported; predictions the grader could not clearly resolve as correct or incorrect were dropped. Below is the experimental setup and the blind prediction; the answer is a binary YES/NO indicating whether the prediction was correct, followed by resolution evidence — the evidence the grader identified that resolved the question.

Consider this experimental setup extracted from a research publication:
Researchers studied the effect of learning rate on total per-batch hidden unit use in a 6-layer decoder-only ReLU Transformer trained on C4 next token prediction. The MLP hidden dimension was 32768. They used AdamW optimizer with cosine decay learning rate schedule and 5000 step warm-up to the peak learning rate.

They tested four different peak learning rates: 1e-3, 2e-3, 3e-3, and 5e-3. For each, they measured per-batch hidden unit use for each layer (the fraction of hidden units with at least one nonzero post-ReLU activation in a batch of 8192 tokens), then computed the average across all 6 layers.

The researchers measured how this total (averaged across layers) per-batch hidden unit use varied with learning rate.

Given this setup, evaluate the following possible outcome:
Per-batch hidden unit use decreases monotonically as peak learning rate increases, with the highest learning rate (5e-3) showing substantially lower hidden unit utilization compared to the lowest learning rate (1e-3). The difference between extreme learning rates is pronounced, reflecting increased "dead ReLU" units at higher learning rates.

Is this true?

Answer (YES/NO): NO